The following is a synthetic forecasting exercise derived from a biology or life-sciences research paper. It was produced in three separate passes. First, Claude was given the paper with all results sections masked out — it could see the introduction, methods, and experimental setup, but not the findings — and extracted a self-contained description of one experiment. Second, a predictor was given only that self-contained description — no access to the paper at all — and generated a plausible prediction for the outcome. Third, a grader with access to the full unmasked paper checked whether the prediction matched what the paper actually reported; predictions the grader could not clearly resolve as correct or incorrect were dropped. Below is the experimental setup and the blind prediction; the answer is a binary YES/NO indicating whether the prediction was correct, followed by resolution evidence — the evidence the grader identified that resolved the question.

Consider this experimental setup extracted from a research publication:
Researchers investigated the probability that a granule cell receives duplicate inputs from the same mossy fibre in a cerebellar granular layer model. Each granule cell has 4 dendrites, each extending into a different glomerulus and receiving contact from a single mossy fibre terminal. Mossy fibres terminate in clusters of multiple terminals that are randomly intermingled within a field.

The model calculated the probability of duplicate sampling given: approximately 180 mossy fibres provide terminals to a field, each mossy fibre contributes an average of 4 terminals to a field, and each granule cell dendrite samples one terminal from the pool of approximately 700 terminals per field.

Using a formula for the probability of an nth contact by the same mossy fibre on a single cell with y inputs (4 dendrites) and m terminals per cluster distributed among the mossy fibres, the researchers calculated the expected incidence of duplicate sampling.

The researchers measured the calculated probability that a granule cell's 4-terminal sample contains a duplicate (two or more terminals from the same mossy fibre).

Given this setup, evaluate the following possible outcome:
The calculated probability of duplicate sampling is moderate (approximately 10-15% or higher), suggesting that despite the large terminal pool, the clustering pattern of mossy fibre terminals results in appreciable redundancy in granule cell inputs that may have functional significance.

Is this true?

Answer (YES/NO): NO